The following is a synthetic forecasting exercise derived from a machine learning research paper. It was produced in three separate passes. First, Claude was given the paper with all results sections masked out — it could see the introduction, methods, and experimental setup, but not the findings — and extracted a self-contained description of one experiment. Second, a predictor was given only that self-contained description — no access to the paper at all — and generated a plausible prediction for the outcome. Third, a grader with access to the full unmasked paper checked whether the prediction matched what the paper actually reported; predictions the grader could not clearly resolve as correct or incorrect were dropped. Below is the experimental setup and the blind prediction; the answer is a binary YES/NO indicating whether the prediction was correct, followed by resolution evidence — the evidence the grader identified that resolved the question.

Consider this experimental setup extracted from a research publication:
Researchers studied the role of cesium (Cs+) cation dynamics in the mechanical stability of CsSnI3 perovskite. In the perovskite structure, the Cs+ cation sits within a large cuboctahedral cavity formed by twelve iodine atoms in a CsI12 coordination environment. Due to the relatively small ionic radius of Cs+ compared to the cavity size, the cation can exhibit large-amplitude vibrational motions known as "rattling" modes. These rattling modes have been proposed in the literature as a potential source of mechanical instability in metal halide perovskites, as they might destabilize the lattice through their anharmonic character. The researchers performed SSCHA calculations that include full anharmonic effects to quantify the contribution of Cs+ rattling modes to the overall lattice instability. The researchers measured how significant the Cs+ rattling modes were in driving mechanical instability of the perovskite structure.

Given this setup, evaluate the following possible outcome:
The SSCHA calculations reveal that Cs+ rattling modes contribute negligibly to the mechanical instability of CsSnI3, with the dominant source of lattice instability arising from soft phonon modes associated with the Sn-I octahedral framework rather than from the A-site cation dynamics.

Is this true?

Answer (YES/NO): YES